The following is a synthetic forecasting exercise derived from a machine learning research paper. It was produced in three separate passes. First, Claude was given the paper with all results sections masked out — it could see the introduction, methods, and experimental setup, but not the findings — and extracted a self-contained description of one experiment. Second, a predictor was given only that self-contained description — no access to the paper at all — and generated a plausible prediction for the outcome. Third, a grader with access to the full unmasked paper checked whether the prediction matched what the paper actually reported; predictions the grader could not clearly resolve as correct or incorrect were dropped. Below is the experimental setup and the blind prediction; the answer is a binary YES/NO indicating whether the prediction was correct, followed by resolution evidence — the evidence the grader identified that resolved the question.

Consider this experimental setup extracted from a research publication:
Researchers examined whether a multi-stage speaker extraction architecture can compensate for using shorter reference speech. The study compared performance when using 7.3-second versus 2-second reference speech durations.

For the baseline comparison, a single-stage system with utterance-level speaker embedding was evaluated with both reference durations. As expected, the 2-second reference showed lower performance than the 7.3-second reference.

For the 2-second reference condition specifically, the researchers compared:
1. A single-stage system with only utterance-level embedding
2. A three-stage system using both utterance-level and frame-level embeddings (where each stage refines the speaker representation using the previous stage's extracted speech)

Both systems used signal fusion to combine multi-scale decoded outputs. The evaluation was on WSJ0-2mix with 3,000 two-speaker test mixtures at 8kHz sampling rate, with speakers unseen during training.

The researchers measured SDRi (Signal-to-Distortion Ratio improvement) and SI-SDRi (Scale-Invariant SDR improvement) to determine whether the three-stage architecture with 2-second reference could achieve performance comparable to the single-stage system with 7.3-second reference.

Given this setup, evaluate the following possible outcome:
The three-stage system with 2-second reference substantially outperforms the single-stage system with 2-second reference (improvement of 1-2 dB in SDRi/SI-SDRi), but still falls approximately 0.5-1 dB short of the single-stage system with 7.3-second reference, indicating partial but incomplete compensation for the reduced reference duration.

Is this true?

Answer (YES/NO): NO